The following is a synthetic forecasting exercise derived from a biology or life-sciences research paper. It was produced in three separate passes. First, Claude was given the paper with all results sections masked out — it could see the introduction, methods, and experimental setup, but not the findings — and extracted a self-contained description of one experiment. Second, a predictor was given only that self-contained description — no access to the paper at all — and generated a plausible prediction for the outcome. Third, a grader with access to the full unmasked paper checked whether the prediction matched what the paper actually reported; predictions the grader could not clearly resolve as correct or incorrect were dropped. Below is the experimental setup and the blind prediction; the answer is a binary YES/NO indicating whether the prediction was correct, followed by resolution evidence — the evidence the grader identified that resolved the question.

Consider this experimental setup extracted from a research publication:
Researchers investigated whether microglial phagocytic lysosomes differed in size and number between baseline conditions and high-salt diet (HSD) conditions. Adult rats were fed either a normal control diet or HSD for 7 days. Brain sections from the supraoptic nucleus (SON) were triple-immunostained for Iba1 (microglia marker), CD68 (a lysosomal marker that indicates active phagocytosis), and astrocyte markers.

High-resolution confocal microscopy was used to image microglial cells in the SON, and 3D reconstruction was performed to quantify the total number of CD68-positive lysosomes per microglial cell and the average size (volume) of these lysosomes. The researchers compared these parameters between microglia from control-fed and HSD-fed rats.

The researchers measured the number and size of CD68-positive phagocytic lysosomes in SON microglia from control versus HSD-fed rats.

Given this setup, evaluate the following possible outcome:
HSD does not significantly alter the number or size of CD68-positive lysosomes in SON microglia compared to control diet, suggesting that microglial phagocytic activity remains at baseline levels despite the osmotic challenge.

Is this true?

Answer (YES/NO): NO